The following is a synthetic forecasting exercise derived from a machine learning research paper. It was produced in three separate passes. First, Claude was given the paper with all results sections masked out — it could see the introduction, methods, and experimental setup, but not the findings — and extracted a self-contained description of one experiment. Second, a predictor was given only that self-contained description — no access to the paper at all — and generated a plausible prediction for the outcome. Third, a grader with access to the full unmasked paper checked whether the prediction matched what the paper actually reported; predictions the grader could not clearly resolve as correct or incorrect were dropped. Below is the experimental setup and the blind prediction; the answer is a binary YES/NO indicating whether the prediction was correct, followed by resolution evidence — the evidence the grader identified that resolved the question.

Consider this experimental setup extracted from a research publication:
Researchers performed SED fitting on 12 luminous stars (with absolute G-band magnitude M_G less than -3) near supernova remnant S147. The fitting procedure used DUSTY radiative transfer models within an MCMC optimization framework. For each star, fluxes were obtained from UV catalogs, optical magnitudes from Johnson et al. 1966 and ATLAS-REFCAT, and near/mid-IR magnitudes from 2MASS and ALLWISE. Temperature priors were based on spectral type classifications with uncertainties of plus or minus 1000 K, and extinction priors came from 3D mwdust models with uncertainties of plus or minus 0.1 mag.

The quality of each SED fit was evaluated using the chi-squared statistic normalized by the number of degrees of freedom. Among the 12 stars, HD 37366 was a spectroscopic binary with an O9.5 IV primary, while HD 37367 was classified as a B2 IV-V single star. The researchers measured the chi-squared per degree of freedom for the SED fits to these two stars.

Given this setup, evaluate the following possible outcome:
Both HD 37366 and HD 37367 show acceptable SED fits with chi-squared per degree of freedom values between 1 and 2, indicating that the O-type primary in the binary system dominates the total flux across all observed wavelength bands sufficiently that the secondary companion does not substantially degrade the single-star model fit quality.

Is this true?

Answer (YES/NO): NO